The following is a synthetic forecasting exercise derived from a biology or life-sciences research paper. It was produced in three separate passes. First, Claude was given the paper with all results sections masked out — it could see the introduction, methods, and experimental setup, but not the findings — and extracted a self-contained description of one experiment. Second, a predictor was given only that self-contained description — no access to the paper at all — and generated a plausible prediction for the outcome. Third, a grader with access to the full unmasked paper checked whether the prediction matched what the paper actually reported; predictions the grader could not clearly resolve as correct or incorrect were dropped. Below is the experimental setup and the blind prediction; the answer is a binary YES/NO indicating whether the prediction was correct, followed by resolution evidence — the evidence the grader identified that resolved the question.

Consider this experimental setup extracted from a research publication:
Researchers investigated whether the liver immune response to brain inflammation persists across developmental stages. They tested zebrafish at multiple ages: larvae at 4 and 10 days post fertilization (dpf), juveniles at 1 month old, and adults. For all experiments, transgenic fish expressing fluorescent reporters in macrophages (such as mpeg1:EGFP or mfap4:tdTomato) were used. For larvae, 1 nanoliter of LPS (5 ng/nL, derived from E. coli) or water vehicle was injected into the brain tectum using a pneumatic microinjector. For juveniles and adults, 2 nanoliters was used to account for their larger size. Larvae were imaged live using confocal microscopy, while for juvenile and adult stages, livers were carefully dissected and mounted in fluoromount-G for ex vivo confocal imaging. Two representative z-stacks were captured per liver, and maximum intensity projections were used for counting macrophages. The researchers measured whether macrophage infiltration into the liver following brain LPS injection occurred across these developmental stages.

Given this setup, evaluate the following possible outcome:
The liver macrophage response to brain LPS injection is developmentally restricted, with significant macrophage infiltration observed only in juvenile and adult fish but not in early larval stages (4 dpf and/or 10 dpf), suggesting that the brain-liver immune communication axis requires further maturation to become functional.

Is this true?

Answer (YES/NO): NO